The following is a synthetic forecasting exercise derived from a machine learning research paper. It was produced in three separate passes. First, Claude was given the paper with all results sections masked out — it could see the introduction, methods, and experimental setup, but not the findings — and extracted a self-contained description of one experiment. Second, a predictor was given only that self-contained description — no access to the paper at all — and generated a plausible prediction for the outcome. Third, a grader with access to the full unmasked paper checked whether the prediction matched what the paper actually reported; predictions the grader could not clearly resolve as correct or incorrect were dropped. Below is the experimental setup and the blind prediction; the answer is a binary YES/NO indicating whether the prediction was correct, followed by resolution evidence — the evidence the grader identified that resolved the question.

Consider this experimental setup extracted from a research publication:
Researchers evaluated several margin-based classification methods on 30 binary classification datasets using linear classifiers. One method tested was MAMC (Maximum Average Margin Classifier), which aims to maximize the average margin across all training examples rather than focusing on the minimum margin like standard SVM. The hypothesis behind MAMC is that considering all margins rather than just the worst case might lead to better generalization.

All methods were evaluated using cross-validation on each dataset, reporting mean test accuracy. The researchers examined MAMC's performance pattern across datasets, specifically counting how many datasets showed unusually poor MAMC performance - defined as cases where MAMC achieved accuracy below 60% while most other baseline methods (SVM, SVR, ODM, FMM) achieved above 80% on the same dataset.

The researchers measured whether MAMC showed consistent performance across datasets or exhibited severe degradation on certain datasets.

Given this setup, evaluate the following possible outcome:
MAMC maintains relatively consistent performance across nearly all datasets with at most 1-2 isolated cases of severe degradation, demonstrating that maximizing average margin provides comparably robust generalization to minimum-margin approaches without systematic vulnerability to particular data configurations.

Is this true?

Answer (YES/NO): NO